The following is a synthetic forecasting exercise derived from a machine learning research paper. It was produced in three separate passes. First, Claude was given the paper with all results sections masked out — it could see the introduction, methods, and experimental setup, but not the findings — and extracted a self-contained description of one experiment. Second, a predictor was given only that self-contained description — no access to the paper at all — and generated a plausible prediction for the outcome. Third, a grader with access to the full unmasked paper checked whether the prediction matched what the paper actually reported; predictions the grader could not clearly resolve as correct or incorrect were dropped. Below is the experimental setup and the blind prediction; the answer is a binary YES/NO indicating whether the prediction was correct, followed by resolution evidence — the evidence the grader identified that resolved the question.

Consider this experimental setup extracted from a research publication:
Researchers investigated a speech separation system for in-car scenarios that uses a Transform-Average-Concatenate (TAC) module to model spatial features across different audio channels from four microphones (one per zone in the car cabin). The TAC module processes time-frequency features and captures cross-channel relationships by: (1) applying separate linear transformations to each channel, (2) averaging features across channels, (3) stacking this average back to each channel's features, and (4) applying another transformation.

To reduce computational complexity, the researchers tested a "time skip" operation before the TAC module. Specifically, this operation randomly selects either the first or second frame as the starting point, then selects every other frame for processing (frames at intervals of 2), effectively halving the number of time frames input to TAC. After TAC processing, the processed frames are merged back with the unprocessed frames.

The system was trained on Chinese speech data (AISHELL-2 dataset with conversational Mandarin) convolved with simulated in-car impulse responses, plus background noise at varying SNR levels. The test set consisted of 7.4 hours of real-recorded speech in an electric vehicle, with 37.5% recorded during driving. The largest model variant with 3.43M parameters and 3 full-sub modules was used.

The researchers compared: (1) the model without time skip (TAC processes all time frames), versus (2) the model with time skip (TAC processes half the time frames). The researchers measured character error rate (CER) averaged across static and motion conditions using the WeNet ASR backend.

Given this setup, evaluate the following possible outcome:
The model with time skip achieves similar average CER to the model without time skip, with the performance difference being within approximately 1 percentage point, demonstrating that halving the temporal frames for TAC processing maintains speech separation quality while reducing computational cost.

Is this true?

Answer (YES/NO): YES